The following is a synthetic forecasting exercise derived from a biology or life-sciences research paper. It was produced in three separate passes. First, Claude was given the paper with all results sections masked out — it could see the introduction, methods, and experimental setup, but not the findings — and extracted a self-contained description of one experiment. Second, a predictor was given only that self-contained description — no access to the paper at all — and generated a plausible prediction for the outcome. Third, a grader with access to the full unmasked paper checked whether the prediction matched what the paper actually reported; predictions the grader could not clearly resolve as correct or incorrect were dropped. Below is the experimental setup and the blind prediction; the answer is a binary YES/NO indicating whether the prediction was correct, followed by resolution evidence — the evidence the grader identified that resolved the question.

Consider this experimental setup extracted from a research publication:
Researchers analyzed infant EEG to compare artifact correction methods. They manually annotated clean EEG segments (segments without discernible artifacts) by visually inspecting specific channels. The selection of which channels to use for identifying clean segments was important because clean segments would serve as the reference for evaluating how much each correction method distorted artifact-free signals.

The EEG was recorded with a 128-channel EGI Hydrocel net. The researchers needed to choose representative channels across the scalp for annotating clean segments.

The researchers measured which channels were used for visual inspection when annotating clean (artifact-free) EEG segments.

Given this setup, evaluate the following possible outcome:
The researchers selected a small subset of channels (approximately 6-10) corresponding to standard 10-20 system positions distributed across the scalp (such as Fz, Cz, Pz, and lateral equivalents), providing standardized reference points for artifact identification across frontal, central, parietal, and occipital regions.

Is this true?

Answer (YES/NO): NO